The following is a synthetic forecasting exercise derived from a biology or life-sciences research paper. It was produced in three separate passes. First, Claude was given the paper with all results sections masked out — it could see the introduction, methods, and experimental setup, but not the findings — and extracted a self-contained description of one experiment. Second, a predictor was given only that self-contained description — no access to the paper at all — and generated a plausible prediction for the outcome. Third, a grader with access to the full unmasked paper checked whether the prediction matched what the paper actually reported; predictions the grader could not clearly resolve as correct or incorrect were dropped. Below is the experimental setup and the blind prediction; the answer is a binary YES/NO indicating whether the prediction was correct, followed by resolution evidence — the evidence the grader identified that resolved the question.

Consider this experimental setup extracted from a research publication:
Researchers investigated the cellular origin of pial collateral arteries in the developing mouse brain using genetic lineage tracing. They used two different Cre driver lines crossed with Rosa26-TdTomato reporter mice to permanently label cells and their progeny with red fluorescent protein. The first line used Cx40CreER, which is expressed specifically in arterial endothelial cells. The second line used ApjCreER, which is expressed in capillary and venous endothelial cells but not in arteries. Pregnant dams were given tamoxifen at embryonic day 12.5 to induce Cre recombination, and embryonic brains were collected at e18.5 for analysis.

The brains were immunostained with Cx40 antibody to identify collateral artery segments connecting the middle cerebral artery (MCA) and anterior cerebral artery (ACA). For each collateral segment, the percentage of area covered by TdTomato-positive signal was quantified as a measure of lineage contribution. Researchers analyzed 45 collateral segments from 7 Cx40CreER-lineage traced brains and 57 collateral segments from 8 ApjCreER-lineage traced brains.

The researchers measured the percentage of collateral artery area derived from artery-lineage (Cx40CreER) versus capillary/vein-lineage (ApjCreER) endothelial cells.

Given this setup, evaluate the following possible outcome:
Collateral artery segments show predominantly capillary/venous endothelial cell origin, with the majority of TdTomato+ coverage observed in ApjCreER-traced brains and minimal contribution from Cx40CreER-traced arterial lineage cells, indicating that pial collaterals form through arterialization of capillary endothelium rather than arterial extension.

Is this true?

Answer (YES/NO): NO